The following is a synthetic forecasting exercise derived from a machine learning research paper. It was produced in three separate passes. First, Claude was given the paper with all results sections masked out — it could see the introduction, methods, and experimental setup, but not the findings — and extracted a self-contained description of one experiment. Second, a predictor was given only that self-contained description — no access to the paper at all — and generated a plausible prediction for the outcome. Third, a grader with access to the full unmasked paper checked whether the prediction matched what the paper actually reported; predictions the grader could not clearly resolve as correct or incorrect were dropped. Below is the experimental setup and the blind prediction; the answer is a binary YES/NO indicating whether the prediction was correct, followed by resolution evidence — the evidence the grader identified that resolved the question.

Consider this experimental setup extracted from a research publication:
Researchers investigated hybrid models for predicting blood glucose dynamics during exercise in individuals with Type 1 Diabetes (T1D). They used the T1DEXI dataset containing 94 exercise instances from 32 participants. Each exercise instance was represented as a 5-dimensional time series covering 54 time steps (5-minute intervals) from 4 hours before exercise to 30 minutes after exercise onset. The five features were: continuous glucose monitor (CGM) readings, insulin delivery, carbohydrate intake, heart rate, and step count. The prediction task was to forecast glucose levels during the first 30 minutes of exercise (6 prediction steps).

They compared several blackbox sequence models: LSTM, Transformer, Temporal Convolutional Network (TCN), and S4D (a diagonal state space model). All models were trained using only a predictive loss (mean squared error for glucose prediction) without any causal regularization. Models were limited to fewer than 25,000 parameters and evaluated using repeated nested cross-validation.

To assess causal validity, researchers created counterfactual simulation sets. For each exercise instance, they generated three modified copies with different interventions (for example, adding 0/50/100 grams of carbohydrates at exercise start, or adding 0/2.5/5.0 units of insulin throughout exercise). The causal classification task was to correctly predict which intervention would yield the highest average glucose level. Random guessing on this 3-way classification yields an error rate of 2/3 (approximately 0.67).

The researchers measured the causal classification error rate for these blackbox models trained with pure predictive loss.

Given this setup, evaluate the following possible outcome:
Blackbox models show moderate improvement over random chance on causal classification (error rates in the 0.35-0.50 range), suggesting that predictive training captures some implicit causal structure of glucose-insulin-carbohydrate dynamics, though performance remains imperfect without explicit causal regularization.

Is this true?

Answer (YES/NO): NO